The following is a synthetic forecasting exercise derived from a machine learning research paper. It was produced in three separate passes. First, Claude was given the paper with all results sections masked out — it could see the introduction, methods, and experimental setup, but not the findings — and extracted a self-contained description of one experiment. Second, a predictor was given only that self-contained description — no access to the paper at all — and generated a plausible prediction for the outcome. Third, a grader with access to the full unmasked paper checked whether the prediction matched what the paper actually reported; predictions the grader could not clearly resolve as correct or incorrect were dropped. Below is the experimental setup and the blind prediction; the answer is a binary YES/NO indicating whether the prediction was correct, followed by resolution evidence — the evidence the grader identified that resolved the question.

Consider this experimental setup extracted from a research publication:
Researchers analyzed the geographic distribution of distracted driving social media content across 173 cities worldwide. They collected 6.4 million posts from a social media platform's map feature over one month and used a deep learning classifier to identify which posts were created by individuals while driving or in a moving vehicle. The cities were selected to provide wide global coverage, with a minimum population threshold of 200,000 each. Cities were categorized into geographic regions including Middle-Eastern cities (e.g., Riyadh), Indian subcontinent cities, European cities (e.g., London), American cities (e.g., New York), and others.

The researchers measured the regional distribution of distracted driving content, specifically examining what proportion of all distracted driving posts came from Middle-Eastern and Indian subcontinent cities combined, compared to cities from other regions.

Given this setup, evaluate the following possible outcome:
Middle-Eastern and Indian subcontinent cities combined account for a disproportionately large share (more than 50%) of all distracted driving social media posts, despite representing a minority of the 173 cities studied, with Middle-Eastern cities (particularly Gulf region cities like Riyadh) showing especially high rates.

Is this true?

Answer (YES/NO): YES